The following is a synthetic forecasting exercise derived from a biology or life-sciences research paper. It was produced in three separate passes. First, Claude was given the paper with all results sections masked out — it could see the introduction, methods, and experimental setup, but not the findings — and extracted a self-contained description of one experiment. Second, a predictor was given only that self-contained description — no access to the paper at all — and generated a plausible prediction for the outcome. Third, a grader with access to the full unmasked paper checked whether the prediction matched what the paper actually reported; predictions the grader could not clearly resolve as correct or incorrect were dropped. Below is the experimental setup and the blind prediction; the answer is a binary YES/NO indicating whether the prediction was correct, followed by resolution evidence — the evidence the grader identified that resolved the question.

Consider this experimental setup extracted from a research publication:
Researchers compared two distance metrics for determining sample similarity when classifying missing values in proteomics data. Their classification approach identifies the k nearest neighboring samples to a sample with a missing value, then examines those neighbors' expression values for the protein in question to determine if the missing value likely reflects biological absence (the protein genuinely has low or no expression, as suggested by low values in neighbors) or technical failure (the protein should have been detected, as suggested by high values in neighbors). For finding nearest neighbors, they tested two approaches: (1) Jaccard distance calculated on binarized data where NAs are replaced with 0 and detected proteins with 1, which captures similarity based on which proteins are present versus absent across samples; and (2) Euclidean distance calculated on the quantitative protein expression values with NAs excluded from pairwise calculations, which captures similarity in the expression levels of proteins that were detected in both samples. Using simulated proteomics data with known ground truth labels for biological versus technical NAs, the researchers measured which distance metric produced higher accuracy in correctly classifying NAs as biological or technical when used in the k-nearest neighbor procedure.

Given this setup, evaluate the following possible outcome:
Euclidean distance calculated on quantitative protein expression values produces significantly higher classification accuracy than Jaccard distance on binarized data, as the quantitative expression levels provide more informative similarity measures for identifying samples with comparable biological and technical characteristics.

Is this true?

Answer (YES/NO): NO